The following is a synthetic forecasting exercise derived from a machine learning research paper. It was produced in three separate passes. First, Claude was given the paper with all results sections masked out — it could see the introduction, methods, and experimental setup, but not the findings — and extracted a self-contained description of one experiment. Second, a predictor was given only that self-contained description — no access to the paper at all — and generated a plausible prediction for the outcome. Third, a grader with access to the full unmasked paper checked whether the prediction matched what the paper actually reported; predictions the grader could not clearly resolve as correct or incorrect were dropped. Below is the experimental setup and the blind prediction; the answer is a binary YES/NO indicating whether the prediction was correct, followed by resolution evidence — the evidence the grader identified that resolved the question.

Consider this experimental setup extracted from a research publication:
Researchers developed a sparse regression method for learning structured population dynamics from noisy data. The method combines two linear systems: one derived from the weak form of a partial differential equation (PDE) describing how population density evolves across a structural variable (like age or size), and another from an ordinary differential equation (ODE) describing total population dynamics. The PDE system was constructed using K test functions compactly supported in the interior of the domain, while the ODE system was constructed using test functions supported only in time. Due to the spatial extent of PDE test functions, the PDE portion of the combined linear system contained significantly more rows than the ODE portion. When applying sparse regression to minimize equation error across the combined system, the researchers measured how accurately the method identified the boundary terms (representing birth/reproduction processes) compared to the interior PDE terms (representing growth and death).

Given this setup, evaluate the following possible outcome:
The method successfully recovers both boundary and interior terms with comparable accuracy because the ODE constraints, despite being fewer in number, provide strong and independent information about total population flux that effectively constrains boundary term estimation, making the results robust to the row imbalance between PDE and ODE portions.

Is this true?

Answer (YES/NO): NO